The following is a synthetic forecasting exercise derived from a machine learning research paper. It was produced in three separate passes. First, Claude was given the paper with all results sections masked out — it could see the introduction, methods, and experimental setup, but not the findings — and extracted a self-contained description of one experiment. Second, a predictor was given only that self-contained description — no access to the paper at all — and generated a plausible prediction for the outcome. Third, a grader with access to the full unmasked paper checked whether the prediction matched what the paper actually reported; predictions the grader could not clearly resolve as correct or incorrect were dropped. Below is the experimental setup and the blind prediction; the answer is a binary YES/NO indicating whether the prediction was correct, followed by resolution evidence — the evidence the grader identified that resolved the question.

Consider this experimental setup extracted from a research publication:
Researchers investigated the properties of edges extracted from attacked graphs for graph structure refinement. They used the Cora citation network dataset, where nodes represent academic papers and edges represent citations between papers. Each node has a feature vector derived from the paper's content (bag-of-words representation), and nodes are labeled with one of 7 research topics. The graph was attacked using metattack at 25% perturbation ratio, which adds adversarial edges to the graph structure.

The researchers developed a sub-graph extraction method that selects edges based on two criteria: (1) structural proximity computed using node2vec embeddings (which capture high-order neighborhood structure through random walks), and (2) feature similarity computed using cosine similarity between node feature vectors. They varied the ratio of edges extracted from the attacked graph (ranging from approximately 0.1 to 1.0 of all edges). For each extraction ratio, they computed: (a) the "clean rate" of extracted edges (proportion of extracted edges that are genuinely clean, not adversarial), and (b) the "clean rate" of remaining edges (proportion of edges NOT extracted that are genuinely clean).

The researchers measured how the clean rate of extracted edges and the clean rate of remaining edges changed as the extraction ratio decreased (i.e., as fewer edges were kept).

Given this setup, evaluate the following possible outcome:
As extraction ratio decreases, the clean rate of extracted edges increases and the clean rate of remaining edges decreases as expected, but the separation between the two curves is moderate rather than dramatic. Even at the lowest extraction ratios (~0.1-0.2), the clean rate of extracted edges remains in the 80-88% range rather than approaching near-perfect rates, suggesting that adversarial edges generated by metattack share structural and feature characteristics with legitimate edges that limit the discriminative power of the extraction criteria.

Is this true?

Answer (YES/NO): NO